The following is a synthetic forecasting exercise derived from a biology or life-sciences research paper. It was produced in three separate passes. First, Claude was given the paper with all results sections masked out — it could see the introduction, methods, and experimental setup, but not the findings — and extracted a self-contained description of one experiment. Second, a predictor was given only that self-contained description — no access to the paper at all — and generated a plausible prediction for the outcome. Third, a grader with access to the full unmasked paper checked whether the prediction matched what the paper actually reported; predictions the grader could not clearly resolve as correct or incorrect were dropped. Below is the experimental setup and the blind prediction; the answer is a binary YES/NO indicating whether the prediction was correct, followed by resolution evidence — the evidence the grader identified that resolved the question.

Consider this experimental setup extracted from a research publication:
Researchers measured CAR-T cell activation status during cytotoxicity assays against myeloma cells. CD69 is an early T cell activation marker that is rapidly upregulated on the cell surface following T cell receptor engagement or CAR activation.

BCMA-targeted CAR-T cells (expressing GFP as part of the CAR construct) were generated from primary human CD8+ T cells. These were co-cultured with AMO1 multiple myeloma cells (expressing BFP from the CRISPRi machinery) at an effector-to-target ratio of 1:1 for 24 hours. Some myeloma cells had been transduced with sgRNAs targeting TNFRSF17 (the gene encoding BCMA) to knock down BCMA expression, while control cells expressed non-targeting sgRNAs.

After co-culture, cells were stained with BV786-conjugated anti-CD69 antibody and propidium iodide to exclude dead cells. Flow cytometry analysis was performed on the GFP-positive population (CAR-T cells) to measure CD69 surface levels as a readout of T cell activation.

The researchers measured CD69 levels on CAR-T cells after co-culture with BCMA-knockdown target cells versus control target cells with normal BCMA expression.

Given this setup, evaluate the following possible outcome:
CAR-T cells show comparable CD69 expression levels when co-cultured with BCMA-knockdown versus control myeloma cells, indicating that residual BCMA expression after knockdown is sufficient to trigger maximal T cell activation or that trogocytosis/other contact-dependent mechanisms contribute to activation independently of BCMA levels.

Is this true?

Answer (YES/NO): NO